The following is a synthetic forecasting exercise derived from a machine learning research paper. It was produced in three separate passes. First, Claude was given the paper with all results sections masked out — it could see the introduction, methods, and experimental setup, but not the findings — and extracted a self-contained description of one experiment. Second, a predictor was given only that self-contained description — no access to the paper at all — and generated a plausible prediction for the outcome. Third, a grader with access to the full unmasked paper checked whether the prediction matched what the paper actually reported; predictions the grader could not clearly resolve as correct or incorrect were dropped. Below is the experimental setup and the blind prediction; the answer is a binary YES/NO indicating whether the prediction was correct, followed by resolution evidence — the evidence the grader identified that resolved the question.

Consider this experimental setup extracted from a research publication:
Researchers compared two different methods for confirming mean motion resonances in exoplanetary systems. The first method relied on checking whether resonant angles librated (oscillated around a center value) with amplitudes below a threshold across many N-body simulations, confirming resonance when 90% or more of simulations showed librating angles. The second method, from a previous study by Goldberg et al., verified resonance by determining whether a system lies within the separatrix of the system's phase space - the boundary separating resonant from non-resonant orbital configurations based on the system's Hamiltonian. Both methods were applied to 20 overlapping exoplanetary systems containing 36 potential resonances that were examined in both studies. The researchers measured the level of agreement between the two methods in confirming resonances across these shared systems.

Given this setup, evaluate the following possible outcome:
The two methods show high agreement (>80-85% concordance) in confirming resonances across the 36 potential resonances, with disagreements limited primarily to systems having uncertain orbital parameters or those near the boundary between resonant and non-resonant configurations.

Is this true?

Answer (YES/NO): NO